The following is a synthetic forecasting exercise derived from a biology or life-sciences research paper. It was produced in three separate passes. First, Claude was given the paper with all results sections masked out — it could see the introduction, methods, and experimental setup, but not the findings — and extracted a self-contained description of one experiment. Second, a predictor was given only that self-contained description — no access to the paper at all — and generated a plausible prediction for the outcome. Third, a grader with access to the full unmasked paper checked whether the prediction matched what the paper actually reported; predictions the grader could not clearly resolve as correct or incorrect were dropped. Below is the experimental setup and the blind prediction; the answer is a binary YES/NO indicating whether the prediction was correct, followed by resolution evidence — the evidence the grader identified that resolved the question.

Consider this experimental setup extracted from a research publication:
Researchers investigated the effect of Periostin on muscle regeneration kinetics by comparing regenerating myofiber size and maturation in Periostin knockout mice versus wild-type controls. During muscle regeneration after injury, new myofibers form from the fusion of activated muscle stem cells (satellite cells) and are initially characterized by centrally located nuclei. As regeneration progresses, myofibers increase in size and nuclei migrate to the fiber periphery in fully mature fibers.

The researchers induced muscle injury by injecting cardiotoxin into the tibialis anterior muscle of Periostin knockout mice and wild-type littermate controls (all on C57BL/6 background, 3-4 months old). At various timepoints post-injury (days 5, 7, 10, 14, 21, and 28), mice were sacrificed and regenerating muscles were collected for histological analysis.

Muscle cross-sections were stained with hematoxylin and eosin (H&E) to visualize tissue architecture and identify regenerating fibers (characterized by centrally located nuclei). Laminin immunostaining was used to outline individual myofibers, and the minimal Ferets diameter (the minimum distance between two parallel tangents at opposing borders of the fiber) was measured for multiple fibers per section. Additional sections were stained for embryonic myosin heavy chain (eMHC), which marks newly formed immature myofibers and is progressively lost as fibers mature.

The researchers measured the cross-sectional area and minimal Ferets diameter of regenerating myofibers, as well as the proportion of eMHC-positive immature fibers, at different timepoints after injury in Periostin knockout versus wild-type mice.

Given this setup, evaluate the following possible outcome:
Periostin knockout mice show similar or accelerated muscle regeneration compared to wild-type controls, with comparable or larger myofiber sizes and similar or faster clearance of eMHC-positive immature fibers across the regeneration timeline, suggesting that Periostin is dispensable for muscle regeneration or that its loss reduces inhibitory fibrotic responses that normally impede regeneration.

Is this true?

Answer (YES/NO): NO